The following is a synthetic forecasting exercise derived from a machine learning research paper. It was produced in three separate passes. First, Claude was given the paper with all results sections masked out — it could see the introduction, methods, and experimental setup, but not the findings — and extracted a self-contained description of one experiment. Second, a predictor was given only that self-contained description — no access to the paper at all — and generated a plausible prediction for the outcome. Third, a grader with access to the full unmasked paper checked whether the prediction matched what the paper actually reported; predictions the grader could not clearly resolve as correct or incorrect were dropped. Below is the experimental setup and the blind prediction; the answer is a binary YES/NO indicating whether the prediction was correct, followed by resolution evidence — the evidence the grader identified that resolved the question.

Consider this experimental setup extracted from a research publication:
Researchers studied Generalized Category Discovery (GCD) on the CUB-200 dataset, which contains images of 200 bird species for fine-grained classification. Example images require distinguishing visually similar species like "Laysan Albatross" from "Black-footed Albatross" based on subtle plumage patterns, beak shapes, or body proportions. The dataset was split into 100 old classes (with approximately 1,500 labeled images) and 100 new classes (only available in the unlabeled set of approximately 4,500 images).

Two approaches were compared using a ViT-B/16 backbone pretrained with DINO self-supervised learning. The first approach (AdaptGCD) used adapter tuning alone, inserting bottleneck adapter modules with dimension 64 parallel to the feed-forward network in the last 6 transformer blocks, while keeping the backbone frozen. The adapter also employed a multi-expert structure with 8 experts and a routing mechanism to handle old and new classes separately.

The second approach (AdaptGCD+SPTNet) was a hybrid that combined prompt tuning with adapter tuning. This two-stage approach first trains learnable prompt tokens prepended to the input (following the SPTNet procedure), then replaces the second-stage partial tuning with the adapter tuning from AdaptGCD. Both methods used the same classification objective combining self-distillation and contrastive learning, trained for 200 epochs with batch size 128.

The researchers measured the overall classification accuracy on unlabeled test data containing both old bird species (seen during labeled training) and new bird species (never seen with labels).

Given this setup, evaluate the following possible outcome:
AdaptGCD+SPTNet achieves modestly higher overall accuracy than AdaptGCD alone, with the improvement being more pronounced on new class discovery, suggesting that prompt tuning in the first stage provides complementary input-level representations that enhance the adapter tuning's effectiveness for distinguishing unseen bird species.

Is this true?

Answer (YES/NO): YES